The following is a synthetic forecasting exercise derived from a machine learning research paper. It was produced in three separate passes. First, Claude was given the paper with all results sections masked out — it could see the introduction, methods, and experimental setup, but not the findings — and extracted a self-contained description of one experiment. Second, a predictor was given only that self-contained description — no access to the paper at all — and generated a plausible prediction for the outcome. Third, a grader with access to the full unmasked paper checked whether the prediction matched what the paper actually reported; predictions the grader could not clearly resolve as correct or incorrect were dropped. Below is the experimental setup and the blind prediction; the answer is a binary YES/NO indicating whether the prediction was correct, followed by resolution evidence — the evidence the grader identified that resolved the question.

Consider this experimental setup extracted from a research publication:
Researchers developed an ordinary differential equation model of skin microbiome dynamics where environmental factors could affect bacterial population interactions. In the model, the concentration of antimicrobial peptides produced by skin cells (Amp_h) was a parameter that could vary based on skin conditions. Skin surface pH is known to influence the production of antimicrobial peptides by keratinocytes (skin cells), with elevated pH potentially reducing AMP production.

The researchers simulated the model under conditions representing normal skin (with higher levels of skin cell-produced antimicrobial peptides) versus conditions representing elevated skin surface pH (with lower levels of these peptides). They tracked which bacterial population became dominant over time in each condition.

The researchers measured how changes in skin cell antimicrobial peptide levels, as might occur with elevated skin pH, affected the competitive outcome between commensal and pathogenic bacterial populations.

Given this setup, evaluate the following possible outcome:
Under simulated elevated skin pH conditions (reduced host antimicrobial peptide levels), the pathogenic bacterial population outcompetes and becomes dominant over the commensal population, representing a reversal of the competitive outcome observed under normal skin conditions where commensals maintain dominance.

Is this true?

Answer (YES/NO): NO